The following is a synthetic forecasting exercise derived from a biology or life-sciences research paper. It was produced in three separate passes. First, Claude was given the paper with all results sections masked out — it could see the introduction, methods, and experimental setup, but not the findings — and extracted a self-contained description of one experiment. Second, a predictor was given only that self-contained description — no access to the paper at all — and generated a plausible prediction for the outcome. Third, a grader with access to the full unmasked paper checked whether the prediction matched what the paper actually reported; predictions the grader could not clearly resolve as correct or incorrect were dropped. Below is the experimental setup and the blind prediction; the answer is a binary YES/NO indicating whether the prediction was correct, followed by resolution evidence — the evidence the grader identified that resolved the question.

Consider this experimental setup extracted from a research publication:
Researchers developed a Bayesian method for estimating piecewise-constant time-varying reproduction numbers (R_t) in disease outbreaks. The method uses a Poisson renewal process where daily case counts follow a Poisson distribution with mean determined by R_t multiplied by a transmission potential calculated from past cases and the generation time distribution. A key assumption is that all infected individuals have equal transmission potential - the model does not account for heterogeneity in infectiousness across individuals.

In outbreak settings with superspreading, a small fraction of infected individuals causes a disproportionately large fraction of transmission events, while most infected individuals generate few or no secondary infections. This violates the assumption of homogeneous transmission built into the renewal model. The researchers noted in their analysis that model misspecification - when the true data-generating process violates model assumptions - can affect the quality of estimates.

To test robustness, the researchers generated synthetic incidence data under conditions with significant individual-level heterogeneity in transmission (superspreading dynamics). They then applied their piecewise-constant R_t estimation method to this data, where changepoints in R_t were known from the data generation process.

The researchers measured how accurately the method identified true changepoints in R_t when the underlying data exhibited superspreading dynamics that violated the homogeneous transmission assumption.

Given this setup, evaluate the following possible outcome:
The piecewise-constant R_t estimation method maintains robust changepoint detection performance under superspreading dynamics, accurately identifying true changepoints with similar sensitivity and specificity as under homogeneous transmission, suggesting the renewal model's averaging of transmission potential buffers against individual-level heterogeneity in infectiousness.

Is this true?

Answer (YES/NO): NO